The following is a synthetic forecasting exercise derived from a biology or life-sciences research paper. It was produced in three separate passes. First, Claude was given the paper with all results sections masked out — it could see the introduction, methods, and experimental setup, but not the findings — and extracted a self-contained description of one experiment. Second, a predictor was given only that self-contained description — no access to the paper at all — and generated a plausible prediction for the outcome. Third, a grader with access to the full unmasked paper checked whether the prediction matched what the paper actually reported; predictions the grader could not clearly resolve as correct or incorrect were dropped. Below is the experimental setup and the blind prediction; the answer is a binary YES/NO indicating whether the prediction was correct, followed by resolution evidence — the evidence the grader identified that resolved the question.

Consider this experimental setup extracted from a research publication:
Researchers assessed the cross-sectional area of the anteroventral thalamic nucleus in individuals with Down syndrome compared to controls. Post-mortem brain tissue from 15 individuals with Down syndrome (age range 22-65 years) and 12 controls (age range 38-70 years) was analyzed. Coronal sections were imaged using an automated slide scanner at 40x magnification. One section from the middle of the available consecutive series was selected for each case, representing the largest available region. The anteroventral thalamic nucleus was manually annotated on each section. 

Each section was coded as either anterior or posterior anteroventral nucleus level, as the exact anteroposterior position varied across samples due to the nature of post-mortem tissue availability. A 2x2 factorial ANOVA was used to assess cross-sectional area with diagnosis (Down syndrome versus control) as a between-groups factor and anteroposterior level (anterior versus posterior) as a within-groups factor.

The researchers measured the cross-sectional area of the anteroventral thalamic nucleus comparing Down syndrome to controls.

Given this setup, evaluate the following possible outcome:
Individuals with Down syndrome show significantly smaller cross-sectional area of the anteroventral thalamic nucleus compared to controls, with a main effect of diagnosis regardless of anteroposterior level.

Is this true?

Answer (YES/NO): YES